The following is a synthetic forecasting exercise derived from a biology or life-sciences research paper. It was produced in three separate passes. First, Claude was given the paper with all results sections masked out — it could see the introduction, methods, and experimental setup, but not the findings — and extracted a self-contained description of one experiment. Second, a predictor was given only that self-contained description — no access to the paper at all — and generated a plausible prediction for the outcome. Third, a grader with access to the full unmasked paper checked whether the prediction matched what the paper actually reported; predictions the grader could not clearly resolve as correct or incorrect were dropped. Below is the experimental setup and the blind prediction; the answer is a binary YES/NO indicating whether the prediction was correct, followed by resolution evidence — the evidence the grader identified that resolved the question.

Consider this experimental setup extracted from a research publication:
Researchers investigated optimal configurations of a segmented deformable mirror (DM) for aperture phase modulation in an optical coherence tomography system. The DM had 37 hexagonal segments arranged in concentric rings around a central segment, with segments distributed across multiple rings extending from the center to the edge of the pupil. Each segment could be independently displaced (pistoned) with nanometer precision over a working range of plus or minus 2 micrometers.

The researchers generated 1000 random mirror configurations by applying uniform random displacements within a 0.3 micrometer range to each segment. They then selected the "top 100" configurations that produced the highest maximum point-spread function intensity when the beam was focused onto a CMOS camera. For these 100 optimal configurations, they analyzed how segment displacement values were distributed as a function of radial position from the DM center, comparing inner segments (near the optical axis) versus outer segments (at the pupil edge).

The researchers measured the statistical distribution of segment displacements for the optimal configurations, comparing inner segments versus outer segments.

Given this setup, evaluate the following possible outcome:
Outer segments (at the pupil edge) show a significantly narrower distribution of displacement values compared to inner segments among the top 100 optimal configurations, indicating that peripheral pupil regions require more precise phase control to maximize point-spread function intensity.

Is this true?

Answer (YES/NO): NO